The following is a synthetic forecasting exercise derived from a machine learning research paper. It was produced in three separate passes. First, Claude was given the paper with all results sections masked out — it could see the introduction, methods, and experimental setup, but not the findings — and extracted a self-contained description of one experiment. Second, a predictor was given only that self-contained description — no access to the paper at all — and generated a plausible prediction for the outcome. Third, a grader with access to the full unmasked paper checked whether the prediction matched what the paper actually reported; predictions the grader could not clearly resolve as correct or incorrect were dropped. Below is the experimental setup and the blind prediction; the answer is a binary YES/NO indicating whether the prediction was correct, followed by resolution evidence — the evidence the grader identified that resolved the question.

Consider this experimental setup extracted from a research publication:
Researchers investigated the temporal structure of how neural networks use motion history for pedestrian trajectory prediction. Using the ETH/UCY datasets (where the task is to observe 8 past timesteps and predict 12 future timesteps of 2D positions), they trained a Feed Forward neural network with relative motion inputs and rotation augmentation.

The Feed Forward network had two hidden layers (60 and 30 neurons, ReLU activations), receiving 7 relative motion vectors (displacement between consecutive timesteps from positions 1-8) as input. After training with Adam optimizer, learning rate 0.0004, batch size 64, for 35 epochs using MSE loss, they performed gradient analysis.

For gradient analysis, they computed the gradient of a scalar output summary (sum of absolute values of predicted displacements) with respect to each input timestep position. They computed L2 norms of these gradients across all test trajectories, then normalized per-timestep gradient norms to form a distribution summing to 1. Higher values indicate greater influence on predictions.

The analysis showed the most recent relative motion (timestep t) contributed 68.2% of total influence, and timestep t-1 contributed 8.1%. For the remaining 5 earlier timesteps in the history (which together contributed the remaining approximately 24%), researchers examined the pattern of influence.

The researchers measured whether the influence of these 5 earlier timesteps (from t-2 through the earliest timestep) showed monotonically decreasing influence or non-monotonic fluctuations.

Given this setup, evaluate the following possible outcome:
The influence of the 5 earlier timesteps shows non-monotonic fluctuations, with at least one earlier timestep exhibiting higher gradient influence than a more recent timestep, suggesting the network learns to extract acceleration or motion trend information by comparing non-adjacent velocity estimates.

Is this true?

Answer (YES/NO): YES